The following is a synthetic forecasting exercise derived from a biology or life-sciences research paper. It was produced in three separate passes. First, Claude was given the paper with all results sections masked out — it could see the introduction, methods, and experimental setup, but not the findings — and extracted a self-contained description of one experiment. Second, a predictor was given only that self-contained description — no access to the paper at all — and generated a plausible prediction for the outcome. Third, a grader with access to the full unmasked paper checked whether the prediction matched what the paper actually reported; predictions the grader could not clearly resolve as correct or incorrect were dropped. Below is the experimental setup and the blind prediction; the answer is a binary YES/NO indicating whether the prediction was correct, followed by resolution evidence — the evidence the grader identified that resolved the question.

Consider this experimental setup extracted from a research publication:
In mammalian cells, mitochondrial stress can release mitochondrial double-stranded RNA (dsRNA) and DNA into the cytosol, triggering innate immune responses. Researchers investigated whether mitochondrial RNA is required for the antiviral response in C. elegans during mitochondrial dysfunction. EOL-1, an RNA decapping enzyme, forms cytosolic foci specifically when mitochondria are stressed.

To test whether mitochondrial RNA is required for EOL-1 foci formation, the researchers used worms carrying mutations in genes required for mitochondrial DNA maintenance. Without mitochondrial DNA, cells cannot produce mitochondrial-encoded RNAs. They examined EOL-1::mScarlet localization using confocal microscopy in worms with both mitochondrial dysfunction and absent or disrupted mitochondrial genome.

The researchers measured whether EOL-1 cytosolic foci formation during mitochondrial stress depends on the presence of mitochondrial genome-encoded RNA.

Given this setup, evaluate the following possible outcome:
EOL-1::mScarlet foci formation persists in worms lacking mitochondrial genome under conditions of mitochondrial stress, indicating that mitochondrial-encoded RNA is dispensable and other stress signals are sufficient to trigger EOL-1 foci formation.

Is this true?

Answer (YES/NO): NO